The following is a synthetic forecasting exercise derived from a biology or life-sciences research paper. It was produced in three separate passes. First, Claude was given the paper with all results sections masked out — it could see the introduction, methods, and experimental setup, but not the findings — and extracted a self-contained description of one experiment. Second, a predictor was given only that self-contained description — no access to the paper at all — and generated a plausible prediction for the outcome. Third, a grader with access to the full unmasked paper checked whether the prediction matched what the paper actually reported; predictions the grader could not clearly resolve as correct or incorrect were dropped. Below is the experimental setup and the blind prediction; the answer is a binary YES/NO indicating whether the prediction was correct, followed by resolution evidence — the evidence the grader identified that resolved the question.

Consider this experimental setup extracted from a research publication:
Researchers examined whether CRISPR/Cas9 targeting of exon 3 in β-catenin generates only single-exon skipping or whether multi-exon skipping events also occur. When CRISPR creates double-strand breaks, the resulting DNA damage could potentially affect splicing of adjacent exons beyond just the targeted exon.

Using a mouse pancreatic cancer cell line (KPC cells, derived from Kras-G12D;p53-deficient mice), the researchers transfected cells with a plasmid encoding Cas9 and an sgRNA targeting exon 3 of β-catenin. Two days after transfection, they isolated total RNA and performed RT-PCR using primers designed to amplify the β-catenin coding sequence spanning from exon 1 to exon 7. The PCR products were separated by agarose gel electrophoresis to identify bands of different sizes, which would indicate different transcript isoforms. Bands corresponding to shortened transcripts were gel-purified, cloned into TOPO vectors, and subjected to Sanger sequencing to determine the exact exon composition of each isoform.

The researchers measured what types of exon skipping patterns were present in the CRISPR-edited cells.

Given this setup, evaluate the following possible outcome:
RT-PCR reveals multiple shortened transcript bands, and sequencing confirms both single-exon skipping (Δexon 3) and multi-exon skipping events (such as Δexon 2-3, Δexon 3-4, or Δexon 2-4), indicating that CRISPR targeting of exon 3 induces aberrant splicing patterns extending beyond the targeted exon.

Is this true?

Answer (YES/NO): YES